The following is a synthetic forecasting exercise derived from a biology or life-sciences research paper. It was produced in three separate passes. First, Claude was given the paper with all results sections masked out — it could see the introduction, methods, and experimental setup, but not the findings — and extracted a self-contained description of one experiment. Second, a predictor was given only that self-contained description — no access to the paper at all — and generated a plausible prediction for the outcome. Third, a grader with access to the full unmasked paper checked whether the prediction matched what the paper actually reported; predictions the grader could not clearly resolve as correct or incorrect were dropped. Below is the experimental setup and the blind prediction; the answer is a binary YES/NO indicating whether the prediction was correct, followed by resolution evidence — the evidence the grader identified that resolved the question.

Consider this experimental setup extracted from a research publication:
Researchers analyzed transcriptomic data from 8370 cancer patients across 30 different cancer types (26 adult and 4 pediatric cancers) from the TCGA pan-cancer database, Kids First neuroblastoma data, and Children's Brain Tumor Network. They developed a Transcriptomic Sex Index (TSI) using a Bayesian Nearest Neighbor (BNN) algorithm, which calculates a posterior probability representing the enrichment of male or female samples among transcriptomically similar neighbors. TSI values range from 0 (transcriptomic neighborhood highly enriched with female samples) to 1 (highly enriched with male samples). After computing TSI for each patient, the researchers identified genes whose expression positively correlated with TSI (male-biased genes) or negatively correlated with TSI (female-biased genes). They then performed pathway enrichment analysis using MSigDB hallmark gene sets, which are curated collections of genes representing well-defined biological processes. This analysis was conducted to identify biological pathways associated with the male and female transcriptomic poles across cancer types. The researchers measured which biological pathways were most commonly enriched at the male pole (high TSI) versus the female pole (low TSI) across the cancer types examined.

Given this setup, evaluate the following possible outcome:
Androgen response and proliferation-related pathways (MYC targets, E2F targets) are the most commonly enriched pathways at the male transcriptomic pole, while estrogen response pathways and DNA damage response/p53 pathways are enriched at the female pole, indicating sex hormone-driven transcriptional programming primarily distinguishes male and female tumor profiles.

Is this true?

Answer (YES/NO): NO